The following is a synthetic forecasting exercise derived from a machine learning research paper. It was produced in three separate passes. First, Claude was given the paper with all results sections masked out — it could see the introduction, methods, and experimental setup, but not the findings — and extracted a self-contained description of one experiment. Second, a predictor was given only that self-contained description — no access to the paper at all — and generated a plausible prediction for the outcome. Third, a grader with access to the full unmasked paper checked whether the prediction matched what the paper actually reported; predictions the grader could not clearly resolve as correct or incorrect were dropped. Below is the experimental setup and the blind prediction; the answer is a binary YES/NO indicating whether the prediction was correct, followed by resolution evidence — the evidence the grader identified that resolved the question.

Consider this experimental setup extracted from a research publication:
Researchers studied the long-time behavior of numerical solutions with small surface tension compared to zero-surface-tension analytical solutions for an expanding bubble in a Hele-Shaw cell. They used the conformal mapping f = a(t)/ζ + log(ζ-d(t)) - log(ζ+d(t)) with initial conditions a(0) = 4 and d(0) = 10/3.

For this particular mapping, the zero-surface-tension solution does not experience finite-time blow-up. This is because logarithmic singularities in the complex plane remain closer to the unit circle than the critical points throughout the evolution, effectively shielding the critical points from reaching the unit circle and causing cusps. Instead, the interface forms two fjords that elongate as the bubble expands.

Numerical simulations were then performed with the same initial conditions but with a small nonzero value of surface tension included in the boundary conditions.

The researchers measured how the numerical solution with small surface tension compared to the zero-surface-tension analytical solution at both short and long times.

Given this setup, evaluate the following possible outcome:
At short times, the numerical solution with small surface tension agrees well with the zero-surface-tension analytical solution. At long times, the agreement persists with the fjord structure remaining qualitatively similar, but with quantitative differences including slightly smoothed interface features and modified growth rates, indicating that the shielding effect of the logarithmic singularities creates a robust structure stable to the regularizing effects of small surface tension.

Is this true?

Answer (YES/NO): NO